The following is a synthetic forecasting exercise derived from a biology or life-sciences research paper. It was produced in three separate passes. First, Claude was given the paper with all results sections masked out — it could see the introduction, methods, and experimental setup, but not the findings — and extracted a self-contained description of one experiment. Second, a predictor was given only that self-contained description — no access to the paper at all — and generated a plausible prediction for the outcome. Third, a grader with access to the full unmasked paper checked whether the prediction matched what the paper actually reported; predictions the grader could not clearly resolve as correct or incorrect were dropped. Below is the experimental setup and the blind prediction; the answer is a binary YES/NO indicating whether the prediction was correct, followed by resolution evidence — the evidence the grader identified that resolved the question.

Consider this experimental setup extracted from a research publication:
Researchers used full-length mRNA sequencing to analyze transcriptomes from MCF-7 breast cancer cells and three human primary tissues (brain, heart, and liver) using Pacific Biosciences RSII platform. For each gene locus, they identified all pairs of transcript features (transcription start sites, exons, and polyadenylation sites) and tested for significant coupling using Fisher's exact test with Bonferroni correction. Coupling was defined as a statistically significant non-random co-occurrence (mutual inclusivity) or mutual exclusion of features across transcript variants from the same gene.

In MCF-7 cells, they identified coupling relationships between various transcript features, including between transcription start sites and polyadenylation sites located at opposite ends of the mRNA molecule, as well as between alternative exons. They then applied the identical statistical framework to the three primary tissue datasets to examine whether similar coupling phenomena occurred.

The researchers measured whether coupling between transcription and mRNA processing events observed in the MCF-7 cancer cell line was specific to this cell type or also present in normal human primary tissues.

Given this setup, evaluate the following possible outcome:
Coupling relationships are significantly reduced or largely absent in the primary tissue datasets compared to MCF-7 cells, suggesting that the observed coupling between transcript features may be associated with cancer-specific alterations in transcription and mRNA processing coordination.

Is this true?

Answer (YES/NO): NO